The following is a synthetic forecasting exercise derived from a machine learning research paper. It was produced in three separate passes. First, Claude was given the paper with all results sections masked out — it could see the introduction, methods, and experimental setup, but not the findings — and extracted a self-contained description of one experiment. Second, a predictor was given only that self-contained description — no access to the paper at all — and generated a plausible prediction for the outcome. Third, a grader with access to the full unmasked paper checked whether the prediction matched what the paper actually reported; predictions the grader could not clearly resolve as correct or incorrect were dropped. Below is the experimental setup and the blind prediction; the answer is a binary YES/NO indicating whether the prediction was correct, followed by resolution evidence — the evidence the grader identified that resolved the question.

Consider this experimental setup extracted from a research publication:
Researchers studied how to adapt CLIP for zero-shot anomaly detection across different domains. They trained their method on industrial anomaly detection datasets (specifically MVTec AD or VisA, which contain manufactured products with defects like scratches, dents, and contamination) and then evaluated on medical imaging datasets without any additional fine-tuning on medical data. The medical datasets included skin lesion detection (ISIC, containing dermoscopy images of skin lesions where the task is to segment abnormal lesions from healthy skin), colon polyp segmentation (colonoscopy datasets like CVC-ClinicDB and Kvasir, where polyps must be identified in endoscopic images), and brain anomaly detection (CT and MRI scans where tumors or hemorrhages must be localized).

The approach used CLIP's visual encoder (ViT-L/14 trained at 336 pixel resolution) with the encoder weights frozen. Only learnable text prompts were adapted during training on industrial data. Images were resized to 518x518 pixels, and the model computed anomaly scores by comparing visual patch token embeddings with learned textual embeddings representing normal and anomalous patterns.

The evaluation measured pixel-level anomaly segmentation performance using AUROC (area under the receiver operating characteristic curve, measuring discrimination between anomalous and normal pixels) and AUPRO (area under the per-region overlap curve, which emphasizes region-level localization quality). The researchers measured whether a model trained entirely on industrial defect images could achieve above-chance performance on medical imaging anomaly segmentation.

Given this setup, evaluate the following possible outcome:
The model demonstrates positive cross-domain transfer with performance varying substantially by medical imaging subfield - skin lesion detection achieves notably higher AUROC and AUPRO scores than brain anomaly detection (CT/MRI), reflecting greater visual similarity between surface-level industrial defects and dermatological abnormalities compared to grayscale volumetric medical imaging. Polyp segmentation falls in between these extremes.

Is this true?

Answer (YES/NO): NO